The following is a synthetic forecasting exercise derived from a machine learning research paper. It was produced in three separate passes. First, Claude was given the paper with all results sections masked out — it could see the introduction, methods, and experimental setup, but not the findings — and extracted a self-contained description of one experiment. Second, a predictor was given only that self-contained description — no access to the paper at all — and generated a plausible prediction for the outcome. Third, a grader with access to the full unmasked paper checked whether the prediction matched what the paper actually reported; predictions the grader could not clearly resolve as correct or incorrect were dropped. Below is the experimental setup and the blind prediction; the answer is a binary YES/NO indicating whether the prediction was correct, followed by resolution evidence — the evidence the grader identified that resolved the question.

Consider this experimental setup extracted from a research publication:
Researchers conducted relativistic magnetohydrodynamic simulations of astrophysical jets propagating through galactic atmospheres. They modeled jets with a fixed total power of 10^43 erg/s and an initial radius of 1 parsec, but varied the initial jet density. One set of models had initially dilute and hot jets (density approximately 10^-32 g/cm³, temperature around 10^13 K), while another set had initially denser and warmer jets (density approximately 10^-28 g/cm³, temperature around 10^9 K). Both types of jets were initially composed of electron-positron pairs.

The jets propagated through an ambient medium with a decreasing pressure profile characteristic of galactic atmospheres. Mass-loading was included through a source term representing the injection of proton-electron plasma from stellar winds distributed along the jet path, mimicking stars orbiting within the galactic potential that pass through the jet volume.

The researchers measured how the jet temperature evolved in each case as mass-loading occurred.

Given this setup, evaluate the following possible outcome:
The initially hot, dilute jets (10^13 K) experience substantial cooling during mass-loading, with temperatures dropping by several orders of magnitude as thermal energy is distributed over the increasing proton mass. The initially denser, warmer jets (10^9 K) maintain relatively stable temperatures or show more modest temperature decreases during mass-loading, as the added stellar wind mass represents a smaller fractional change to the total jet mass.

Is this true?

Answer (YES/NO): NO